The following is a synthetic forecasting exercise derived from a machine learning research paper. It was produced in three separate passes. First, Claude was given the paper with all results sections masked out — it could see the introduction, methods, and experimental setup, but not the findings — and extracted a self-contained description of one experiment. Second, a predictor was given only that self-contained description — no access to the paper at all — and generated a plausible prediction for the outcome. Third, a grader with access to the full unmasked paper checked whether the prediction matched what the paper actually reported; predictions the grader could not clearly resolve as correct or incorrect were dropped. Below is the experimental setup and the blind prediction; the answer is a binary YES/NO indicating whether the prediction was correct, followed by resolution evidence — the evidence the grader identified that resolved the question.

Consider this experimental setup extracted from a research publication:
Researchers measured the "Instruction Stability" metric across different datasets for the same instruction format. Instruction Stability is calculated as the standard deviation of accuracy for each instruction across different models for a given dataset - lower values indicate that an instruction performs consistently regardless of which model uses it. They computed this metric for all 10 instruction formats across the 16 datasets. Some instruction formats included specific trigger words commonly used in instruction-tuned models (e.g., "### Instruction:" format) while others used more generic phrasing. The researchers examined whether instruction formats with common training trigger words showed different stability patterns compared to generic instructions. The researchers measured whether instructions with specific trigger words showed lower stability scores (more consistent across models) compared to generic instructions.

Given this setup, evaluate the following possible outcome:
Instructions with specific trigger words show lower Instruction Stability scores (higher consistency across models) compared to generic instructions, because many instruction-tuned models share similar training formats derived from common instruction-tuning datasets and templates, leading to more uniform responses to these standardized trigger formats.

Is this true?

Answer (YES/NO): NO